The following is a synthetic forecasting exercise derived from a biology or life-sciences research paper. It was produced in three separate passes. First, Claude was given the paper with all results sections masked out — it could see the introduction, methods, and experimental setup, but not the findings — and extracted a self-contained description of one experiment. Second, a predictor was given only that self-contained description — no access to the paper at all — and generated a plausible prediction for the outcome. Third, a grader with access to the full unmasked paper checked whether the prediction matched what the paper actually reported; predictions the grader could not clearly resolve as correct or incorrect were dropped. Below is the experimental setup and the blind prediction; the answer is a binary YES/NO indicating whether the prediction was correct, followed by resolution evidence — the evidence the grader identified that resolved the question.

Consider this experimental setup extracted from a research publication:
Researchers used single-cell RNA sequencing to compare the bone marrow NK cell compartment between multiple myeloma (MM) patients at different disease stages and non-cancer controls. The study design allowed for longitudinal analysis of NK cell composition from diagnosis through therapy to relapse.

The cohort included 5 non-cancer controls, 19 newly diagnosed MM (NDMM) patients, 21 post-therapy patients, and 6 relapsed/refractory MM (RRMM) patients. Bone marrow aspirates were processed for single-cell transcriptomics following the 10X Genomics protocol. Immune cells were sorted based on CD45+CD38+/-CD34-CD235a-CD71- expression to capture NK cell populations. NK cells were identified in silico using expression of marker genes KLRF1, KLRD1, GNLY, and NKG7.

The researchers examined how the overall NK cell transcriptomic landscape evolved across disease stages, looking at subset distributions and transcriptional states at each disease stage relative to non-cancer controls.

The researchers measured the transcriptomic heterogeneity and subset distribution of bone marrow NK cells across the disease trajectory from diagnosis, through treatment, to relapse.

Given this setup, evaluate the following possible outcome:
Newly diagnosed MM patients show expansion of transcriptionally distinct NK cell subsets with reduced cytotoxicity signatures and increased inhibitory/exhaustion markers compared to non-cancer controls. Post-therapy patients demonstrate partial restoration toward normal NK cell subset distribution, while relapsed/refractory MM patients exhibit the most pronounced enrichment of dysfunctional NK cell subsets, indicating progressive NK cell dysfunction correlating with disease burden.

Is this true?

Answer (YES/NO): NO